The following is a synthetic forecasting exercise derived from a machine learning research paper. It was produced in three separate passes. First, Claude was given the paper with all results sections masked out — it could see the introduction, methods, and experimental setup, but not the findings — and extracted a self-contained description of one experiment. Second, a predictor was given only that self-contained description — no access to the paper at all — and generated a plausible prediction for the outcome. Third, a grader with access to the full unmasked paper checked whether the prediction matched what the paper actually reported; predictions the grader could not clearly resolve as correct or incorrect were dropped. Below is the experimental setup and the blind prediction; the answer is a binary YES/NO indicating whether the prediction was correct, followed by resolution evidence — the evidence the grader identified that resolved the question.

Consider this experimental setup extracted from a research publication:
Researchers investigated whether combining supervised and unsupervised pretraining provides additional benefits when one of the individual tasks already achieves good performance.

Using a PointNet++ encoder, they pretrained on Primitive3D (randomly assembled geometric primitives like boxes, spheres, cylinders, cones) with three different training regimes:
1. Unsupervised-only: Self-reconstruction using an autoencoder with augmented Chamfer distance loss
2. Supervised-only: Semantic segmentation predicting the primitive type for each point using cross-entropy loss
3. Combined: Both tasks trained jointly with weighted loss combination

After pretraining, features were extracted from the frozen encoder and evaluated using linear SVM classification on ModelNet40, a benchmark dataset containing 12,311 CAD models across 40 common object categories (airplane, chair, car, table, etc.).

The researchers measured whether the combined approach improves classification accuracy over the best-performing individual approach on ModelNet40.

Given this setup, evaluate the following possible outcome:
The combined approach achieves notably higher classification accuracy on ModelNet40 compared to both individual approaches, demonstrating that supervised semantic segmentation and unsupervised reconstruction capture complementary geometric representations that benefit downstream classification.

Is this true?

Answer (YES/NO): NO